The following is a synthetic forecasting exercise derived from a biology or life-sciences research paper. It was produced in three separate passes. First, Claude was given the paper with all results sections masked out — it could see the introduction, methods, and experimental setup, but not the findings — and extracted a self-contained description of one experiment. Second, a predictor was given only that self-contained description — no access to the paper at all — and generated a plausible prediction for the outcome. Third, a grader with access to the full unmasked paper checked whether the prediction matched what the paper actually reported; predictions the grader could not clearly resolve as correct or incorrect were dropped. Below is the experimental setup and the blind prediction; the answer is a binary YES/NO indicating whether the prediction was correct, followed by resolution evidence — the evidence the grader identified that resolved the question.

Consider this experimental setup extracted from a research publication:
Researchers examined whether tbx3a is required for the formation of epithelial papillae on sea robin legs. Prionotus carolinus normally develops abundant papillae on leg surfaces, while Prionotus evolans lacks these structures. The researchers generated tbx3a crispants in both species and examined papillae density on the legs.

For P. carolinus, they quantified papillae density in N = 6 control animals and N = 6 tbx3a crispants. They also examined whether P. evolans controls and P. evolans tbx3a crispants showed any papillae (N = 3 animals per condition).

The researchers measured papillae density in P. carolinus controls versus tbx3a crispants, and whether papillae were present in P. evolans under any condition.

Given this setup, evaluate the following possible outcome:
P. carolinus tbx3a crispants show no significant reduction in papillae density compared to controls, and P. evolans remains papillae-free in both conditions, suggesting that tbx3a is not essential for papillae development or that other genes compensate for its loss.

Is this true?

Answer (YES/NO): NO